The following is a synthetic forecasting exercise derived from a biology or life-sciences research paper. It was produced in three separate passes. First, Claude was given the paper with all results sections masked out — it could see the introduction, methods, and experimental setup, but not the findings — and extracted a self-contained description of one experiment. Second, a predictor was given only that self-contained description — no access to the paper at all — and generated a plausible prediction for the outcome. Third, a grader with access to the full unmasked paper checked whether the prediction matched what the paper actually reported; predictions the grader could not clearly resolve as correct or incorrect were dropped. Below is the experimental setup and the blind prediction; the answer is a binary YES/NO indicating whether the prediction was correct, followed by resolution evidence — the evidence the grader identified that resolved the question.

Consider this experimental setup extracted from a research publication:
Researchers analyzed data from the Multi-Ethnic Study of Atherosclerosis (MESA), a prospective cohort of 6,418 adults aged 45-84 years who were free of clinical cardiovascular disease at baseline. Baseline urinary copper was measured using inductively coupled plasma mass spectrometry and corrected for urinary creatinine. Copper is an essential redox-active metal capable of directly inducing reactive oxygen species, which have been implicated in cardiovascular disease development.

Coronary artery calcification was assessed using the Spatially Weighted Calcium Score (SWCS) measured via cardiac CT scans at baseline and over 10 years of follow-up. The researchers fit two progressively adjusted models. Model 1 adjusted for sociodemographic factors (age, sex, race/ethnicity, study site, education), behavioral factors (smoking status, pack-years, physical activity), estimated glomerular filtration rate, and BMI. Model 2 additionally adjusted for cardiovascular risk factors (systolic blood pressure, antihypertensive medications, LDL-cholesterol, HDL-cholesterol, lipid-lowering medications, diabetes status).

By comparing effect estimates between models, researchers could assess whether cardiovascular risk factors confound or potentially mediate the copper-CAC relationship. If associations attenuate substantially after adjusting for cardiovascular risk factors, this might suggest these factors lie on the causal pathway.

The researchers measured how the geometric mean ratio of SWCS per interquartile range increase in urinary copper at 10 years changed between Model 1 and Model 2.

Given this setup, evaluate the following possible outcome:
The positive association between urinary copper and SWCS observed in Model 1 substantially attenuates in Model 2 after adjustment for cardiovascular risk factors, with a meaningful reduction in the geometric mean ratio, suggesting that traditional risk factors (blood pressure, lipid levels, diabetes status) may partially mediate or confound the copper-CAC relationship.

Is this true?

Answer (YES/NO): YES